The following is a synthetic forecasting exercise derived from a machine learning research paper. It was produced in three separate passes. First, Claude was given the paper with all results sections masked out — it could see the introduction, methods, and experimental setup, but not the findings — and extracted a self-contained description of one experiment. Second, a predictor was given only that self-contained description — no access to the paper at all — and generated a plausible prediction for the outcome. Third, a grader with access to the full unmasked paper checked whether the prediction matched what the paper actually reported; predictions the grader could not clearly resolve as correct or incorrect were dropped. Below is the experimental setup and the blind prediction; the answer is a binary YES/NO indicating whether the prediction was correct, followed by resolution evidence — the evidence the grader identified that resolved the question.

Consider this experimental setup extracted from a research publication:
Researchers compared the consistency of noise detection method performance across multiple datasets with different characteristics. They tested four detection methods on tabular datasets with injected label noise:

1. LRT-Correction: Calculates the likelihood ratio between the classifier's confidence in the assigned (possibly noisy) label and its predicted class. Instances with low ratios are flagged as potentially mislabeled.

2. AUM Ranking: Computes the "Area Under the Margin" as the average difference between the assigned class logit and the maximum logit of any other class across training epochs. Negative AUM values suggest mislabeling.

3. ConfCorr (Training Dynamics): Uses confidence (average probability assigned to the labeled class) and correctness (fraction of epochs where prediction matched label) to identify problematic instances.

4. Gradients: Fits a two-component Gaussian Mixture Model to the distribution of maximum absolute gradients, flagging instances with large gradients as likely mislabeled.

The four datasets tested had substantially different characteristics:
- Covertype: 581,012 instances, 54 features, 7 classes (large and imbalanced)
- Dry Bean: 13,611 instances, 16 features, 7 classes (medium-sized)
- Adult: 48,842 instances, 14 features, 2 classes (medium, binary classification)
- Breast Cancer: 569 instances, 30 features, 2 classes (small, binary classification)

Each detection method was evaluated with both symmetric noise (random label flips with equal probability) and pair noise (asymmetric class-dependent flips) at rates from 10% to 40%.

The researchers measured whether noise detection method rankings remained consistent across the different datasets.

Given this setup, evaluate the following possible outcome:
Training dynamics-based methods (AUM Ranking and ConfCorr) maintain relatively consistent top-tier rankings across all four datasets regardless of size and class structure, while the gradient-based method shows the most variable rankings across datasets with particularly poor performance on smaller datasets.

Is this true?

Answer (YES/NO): NO